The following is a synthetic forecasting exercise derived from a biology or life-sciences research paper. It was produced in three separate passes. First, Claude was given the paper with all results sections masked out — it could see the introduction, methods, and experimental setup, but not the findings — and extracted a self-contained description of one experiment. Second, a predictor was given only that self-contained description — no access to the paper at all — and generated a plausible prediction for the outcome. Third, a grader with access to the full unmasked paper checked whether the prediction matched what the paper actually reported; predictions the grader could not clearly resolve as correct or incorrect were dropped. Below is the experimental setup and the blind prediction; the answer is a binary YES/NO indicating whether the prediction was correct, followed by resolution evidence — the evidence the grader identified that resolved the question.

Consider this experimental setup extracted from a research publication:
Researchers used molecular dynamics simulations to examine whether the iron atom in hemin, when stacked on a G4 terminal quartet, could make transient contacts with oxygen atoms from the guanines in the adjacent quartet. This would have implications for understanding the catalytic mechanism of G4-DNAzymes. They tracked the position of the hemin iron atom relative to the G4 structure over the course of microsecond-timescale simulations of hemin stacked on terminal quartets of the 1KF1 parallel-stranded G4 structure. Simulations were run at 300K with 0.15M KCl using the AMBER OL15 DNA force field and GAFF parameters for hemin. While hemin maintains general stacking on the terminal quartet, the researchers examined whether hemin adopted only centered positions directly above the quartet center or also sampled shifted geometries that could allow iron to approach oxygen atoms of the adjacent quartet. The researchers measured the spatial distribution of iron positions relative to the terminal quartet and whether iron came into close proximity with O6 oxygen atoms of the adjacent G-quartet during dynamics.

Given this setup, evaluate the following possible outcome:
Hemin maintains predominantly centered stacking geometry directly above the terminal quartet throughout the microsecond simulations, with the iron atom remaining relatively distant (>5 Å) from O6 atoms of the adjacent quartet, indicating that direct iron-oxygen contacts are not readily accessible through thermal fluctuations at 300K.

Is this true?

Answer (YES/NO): NO